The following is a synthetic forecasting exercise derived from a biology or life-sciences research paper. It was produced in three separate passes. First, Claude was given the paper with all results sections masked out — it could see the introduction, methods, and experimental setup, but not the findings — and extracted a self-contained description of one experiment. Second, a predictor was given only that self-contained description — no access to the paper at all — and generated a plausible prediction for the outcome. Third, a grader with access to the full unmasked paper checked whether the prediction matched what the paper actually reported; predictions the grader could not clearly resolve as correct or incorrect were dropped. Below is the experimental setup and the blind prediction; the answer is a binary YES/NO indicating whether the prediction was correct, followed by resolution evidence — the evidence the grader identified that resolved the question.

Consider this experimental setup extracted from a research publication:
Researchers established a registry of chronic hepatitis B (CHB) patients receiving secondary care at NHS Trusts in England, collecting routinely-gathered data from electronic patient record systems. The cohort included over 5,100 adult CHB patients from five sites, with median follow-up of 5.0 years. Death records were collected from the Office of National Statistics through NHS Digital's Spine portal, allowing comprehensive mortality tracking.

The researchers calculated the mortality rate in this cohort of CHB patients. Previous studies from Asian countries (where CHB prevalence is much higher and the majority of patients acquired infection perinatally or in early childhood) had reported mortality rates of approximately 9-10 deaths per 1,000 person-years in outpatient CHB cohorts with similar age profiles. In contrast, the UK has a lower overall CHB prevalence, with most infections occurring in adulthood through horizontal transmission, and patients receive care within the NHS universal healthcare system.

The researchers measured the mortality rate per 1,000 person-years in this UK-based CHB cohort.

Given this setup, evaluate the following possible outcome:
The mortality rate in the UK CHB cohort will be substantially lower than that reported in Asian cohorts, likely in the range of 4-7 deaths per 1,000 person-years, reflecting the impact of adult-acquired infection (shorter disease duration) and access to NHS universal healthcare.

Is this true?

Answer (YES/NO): NO